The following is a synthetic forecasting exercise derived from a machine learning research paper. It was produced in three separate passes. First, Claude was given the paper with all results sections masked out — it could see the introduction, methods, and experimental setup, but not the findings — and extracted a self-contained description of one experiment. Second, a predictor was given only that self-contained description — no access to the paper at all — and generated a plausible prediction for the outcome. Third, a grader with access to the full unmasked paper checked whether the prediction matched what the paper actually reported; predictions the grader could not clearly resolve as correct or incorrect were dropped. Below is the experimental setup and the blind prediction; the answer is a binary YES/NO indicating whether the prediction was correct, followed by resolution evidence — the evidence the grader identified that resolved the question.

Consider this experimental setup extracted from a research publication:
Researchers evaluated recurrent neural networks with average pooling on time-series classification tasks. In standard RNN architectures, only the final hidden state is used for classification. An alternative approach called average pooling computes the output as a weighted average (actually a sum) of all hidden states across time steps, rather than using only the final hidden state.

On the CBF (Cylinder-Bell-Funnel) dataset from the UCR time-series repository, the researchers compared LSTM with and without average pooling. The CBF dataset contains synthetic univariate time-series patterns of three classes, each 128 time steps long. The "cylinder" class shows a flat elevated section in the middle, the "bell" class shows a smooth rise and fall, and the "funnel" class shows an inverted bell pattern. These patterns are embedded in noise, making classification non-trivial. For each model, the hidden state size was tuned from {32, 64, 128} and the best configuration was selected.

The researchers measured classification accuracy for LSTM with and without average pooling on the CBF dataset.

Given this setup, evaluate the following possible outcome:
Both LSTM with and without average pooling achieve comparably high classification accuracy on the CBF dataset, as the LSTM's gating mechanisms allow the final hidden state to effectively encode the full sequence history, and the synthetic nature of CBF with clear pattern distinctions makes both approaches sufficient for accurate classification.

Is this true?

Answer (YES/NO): NO